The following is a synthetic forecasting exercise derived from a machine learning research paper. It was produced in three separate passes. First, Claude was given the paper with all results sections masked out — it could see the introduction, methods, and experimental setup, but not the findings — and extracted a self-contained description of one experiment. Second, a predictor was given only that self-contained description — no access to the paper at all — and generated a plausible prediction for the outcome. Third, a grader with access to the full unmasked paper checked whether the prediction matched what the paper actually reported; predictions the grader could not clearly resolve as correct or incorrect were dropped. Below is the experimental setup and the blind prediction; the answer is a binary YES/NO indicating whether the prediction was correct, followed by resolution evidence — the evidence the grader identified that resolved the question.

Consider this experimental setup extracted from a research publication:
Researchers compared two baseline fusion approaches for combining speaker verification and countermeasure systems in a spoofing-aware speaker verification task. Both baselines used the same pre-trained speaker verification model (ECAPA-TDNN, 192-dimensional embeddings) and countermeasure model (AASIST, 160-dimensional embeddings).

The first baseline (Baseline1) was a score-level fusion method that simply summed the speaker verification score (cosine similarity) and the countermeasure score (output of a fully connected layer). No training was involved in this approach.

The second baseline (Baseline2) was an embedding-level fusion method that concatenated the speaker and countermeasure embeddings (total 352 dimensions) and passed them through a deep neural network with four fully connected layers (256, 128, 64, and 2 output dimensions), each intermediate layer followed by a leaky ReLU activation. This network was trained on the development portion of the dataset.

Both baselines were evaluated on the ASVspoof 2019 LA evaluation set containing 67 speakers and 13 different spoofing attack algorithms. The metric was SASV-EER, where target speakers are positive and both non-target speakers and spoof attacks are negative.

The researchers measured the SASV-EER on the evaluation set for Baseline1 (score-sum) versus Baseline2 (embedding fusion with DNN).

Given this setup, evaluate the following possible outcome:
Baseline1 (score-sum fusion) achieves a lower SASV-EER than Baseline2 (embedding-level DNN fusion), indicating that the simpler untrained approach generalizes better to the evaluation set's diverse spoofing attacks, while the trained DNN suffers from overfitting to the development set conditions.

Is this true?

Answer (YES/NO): NO